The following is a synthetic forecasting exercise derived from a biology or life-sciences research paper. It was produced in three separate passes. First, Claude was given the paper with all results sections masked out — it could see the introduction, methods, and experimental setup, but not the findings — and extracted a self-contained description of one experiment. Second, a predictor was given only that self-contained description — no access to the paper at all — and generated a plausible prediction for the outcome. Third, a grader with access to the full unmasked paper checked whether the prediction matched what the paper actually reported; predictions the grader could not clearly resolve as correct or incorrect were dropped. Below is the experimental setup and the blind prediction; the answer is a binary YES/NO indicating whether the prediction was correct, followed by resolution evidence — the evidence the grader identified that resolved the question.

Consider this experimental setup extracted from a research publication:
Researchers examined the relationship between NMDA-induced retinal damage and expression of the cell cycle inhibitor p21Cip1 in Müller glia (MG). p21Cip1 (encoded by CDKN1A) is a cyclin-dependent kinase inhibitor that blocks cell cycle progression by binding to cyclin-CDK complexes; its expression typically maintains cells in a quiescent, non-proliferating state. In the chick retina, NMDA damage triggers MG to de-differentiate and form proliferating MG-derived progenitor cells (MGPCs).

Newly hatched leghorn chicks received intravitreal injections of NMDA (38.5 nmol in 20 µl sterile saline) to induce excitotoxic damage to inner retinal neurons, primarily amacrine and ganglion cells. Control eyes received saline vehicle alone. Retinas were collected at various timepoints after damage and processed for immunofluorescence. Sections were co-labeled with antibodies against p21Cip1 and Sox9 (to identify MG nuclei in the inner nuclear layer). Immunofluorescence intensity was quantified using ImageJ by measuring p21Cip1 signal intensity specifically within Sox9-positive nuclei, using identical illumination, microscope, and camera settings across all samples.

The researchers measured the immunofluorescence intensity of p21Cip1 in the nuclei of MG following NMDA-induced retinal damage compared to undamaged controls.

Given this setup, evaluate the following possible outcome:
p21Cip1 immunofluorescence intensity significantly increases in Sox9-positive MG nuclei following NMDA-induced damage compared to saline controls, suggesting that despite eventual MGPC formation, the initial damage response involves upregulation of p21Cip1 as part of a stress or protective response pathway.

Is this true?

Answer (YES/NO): NO